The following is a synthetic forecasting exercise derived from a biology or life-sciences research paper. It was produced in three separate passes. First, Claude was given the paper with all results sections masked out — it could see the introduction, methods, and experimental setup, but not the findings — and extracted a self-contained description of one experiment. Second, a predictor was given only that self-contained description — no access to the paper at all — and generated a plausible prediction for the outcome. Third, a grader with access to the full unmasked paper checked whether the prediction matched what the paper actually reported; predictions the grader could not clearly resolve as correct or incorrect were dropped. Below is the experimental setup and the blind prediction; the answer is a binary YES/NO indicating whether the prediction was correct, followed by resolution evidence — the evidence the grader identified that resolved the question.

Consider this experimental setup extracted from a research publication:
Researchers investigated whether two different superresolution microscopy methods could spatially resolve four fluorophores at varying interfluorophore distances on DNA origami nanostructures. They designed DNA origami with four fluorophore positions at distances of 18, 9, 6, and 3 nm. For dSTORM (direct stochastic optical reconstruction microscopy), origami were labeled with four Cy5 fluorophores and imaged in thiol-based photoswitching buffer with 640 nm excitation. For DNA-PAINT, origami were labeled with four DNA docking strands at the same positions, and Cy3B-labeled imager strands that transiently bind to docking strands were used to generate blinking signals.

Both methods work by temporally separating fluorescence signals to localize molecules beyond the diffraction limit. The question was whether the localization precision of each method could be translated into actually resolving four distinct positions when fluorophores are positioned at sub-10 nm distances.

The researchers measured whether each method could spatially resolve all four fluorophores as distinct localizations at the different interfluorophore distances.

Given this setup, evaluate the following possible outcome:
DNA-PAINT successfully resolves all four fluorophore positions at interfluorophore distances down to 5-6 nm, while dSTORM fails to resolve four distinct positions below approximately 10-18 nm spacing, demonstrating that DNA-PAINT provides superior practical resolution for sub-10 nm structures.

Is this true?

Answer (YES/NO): NO